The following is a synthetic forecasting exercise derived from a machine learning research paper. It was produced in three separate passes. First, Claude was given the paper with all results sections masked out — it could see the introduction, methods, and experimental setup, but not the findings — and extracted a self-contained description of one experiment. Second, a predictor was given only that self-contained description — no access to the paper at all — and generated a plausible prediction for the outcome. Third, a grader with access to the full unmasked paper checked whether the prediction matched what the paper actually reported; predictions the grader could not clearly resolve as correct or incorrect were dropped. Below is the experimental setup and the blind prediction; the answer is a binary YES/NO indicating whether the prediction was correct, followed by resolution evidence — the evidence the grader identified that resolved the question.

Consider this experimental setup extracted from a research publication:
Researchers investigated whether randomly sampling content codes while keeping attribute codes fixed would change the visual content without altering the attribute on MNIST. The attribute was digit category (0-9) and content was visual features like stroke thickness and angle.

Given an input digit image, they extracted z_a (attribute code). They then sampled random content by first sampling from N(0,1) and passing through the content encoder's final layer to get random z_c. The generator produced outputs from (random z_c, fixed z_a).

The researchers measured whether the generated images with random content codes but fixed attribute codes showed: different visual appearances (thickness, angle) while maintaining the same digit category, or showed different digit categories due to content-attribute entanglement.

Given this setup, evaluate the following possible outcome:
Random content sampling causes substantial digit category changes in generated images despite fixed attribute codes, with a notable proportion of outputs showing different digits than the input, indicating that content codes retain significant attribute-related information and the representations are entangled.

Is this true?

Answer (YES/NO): NO